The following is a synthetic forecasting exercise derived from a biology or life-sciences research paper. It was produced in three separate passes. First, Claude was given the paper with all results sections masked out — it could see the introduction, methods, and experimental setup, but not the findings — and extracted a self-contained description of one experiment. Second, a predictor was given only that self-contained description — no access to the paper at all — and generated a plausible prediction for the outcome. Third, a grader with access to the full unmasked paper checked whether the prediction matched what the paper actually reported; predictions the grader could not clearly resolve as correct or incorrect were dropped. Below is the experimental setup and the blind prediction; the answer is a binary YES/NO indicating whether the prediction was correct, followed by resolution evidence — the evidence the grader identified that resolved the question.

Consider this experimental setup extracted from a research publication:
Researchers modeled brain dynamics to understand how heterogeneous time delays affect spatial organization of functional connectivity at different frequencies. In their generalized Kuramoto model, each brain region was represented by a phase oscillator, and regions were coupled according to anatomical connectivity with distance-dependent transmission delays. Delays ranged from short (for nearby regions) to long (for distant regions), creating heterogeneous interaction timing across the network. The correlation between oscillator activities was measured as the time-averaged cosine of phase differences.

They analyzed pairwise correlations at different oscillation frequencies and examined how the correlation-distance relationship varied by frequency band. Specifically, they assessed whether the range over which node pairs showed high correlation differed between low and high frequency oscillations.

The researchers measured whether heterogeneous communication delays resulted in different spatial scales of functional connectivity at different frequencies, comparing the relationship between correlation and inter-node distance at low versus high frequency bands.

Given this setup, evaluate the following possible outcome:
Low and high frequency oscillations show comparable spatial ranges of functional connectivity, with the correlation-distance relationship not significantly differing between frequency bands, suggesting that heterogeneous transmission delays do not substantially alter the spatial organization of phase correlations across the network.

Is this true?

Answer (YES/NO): NO